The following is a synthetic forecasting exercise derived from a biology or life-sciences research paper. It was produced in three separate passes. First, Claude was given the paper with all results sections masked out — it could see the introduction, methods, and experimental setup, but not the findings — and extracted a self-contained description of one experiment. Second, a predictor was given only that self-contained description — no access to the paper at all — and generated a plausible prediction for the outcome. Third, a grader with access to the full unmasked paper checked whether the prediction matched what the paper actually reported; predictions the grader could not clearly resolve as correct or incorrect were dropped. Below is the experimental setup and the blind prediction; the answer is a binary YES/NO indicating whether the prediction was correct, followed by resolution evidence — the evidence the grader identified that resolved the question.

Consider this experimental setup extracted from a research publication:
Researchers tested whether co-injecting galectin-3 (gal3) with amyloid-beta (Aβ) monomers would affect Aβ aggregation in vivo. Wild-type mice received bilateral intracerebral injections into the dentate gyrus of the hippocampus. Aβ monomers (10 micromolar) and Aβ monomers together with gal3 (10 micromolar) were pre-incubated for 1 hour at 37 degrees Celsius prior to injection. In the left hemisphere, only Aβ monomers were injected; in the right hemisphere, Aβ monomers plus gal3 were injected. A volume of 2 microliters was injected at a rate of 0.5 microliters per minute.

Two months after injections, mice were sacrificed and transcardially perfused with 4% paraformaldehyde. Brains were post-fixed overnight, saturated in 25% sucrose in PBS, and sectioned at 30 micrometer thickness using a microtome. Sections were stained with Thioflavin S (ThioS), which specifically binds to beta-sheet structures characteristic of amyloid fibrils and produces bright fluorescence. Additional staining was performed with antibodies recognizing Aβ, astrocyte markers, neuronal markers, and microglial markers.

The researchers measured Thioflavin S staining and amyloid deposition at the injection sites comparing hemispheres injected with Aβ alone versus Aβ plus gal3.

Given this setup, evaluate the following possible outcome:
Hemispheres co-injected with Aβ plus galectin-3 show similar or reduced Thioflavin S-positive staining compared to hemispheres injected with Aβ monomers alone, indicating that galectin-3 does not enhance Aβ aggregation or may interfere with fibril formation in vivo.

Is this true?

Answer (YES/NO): NO